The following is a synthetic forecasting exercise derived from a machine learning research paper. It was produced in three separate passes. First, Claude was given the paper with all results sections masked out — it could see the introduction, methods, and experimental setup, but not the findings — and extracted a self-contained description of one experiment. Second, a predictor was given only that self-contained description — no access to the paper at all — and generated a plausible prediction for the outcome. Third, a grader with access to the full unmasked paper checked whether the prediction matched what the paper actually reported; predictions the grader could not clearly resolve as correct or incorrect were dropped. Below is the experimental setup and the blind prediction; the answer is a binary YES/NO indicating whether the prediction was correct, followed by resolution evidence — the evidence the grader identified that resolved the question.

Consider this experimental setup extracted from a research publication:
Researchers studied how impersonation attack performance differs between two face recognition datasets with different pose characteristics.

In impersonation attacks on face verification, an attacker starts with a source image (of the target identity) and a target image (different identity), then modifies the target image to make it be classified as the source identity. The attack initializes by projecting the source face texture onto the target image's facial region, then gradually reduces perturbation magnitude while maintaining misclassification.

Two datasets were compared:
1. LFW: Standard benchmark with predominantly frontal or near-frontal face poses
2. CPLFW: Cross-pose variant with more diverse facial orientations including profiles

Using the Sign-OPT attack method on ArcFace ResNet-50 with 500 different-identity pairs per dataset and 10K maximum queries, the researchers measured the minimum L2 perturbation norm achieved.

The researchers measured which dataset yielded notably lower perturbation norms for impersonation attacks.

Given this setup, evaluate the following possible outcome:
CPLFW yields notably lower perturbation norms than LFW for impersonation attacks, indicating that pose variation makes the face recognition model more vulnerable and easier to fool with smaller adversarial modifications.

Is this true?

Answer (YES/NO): YES